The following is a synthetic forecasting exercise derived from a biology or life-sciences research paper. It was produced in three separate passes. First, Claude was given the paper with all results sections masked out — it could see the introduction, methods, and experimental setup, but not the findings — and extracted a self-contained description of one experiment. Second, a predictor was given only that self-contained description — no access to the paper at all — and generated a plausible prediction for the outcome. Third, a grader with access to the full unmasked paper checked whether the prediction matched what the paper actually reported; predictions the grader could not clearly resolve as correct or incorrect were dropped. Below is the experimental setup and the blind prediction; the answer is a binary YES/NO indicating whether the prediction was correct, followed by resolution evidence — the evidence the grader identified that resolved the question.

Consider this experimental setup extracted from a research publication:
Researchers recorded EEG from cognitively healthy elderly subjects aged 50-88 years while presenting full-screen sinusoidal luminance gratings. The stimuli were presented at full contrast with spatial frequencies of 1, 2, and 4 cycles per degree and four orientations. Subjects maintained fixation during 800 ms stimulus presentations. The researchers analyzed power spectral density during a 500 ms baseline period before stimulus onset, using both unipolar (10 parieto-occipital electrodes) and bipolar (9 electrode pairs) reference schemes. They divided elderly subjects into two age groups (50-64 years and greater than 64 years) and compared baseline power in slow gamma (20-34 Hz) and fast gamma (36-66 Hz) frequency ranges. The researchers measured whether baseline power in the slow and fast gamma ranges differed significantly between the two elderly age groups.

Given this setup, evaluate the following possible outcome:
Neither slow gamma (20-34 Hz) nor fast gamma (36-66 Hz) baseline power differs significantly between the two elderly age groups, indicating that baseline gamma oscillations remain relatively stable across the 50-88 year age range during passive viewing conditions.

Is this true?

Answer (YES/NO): YES